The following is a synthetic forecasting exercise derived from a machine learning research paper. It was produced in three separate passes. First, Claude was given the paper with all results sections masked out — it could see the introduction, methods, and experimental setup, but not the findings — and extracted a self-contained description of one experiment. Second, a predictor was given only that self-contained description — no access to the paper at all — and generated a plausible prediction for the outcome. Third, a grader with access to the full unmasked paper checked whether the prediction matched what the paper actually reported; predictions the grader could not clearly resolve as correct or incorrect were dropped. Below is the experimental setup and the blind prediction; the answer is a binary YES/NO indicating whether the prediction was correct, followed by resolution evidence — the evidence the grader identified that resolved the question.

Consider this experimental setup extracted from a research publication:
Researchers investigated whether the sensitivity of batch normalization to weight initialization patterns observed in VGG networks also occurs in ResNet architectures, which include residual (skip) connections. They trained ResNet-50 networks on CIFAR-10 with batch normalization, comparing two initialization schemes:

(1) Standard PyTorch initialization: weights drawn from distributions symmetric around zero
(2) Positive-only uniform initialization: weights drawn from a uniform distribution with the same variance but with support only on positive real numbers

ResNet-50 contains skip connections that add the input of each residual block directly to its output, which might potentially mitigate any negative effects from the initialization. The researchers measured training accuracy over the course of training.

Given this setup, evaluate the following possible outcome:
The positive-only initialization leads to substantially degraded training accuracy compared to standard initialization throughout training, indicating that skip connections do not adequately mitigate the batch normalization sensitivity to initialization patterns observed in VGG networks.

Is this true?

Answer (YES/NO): YES